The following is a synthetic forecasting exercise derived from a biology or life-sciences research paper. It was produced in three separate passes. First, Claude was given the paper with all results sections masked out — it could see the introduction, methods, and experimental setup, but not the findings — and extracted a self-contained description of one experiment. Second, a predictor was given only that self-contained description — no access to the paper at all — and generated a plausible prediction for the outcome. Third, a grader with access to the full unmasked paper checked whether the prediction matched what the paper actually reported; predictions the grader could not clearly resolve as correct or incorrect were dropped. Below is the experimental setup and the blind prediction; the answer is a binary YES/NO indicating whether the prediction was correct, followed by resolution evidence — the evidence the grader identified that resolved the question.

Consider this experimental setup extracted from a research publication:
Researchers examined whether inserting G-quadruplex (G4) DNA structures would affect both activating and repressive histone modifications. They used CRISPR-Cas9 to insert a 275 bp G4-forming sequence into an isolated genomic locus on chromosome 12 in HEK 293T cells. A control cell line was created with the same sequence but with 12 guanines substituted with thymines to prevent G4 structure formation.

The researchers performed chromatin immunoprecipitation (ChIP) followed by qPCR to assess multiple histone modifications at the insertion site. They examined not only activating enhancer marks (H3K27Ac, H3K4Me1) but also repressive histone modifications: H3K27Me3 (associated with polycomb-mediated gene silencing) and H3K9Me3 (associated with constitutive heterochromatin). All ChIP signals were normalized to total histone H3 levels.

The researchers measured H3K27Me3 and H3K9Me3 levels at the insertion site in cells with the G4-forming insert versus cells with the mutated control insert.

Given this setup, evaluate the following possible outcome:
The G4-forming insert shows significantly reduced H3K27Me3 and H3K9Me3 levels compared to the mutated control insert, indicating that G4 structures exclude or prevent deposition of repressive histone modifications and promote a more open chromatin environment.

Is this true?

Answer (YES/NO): NO